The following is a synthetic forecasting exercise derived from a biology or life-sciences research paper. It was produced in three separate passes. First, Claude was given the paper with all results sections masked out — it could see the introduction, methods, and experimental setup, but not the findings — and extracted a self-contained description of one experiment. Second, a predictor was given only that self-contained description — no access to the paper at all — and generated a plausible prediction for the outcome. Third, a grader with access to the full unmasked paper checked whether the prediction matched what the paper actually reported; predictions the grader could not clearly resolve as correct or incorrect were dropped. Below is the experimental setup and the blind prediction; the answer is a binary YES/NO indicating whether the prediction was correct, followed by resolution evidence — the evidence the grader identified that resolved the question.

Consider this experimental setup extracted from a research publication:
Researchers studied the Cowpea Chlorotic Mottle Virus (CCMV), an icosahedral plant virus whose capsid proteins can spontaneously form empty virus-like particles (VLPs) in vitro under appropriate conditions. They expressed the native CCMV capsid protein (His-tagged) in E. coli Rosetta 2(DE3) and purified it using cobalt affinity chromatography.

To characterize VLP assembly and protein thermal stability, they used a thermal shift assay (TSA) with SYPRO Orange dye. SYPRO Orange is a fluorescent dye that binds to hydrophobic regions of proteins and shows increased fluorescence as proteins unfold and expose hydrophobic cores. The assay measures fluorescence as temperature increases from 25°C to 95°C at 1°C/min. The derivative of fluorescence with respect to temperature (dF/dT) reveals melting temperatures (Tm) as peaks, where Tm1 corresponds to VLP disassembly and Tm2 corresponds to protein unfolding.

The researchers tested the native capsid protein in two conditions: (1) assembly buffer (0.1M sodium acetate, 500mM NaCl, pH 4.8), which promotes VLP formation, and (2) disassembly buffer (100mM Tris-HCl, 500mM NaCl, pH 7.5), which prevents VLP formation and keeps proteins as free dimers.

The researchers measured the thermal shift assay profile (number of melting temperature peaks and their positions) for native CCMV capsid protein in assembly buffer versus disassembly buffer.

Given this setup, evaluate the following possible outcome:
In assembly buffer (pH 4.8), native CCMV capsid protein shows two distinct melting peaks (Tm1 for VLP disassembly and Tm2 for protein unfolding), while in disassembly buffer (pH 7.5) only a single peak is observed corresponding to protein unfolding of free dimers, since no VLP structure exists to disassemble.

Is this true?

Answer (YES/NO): YES